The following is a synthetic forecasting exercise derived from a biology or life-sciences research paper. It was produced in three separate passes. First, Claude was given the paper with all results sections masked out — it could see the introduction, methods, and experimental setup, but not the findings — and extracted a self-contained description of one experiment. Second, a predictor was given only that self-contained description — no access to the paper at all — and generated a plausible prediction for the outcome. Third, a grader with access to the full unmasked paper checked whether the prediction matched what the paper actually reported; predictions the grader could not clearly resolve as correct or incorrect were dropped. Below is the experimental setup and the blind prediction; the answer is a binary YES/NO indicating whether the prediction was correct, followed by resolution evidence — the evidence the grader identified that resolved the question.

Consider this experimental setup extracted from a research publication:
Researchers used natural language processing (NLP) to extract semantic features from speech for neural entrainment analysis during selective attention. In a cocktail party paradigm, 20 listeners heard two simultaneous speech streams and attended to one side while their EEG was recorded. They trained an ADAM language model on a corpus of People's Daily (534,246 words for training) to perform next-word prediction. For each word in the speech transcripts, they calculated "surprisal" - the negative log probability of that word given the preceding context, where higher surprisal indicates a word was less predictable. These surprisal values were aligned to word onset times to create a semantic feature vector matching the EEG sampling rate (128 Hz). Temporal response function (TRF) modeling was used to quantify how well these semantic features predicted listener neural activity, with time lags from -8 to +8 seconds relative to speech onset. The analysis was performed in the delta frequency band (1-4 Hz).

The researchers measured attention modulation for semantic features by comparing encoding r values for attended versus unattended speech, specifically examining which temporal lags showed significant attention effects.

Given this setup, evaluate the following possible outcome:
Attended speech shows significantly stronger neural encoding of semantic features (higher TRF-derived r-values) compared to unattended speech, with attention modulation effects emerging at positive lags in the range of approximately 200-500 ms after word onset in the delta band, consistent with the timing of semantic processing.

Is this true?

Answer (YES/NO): NO